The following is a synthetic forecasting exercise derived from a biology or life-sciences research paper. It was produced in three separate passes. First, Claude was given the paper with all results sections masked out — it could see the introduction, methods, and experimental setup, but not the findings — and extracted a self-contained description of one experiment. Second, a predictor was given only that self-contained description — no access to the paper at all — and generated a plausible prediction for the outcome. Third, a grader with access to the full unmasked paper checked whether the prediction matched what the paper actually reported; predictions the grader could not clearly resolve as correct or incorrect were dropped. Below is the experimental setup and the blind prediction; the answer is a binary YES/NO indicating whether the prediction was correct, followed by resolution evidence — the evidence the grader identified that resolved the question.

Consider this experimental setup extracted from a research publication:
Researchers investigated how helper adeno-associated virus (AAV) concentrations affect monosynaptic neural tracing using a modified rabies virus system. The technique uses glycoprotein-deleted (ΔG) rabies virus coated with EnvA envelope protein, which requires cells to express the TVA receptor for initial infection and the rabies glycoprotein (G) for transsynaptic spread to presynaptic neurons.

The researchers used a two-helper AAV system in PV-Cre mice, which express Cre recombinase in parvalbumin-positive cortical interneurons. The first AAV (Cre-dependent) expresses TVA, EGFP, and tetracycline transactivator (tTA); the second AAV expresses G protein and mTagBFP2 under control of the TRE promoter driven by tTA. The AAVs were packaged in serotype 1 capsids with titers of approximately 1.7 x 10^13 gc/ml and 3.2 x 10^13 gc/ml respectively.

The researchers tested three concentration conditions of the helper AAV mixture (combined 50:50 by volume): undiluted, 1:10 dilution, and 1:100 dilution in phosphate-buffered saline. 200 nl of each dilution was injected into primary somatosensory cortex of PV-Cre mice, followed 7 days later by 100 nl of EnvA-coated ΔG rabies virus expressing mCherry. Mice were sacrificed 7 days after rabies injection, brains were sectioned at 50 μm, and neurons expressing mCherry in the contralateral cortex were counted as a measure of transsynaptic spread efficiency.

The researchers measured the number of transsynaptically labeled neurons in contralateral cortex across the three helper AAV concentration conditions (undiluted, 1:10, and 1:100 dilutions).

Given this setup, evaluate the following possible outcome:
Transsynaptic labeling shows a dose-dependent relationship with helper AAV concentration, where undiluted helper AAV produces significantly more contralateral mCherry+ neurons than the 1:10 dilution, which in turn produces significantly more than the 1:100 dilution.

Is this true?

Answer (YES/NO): NO